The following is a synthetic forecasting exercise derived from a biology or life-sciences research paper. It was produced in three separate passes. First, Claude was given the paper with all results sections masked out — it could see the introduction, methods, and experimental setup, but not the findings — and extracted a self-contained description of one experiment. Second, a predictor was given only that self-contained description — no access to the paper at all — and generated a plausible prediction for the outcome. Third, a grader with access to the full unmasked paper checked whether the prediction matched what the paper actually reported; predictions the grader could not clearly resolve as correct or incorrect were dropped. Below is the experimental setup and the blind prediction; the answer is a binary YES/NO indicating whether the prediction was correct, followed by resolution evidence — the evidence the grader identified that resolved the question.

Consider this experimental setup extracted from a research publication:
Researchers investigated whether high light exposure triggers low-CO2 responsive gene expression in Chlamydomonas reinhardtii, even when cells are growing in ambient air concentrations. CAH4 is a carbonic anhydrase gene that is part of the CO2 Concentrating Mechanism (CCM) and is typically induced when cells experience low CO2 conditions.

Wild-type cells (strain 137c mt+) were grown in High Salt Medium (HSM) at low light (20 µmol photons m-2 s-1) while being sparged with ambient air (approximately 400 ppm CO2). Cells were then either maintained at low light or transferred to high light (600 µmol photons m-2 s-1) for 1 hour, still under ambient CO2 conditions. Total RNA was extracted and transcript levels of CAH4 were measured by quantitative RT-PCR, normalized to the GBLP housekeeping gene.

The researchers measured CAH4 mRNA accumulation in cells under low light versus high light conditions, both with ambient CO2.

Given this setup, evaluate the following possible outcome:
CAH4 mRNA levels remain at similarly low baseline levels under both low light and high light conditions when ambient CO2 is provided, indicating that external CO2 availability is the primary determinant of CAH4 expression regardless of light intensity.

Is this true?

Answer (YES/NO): NO